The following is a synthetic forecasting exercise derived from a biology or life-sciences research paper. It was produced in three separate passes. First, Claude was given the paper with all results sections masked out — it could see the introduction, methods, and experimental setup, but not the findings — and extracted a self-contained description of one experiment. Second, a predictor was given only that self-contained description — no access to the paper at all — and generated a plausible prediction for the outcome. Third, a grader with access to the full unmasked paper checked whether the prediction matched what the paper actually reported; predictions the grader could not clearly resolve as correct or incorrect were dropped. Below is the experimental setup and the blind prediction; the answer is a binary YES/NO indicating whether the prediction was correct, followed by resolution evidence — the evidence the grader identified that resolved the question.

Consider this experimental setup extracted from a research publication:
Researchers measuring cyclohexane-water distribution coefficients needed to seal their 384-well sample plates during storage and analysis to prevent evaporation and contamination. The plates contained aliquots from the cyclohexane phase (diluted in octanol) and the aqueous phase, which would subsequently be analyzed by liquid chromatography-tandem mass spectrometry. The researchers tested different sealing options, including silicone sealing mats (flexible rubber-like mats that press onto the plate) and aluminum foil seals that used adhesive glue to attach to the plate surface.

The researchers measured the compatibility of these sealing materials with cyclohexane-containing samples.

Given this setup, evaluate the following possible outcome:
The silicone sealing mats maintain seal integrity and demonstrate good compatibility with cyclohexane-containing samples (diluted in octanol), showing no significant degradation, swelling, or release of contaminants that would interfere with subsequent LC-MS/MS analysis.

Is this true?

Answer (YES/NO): NO